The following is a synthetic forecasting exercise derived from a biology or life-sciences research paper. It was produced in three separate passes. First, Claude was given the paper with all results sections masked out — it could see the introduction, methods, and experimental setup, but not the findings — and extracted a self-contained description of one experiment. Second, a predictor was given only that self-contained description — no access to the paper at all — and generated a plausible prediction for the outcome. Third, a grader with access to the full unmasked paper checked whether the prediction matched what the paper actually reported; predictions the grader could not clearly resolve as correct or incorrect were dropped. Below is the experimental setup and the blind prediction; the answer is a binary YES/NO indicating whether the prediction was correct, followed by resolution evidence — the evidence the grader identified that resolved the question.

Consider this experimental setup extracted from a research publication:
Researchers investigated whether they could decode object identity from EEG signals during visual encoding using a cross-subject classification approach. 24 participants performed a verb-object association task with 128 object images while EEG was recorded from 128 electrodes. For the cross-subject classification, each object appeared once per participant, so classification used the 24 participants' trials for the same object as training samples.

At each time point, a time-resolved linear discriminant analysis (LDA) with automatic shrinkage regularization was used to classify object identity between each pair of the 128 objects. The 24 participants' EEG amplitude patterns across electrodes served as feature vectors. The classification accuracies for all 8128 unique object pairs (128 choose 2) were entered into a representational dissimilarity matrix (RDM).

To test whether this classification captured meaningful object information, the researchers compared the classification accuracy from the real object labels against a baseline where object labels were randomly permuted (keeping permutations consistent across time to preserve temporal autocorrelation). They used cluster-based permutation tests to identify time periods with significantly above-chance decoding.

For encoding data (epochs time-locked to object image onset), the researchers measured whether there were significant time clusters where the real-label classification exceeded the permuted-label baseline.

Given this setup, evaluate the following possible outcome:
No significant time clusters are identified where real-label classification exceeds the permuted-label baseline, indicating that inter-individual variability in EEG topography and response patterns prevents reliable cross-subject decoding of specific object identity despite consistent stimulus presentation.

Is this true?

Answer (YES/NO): NO